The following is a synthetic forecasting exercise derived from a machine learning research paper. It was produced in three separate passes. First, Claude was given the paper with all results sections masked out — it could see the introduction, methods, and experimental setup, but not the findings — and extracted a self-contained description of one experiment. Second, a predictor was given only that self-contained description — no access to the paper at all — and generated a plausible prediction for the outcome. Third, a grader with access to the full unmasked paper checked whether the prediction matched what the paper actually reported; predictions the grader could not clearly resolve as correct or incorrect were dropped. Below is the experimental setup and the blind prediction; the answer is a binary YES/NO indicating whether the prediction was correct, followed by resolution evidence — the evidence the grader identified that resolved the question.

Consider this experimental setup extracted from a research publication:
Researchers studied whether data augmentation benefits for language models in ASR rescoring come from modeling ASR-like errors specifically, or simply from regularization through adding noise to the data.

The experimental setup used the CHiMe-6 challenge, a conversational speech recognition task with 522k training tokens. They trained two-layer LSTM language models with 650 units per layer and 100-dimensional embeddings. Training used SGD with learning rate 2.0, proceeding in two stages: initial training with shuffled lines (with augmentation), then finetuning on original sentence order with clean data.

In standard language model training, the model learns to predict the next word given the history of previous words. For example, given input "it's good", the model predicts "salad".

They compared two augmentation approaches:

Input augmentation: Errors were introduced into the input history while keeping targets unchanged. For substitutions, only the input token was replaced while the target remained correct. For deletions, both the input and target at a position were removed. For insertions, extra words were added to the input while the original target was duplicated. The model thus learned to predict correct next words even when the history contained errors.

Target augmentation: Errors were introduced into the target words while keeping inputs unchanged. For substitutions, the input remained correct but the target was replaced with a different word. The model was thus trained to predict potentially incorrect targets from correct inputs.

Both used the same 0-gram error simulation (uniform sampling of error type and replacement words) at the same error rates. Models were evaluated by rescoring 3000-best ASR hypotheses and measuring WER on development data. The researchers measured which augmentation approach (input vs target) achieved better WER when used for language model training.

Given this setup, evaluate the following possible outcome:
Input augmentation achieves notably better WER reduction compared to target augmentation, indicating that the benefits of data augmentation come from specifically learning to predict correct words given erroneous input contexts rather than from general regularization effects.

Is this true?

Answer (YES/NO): NO